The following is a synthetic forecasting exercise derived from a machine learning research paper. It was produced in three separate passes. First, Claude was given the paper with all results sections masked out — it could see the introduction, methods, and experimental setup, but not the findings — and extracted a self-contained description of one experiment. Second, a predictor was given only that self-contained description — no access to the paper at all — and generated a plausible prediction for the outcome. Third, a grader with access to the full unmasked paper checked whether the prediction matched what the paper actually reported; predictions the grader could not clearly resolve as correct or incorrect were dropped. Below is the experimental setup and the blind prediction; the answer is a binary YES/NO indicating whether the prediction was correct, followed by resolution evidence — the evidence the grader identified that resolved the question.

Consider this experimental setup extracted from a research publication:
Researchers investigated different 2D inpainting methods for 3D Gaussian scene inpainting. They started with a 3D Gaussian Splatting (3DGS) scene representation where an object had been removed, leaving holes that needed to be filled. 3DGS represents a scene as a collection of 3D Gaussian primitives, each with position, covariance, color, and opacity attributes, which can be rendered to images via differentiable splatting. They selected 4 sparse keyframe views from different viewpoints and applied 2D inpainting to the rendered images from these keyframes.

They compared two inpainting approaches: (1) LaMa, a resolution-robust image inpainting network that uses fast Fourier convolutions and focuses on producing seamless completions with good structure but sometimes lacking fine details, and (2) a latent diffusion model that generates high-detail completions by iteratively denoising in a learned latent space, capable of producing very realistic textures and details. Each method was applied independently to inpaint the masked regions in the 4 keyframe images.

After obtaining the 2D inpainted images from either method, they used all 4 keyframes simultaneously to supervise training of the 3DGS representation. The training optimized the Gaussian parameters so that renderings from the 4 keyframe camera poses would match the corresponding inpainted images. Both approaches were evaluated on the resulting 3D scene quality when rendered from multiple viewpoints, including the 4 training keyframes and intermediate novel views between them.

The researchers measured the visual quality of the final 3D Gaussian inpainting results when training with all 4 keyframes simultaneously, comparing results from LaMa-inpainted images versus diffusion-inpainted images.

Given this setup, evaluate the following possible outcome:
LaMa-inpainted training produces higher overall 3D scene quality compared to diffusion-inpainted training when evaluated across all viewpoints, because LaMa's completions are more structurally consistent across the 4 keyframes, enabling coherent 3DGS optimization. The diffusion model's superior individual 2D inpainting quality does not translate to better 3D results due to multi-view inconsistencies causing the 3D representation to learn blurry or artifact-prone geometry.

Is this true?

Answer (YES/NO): NO